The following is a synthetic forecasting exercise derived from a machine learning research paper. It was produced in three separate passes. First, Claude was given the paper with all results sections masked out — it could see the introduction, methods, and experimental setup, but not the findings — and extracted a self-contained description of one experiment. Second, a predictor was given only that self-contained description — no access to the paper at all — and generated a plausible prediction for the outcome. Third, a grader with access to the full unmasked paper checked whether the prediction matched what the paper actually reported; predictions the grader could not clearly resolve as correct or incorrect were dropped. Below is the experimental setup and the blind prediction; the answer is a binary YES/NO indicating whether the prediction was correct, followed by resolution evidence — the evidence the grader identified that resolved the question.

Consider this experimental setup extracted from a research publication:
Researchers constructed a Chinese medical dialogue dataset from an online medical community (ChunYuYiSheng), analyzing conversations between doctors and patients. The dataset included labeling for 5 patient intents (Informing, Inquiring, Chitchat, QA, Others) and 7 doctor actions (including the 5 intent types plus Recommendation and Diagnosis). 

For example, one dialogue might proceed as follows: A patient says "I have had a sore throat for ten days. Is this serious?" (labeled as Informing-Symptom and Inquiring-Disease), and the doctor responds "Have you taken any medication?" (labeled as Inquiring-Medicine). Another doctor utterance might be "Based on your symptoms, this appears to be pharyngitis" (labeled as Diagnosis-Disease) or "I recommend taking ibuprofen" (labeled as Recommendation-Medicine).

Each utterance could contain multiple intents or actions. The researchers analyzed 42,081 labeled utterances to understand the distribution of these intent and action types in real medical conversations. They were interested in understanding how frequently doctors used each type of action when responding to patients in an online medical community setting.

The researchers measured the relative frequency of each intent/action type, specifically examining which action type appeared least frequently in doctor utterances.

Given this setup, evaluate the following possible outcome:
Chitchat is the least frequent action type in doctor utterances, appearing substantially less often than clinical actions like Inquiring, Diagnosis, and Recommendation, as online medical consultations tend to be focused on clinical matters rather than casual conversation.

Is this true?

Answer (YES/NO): NO